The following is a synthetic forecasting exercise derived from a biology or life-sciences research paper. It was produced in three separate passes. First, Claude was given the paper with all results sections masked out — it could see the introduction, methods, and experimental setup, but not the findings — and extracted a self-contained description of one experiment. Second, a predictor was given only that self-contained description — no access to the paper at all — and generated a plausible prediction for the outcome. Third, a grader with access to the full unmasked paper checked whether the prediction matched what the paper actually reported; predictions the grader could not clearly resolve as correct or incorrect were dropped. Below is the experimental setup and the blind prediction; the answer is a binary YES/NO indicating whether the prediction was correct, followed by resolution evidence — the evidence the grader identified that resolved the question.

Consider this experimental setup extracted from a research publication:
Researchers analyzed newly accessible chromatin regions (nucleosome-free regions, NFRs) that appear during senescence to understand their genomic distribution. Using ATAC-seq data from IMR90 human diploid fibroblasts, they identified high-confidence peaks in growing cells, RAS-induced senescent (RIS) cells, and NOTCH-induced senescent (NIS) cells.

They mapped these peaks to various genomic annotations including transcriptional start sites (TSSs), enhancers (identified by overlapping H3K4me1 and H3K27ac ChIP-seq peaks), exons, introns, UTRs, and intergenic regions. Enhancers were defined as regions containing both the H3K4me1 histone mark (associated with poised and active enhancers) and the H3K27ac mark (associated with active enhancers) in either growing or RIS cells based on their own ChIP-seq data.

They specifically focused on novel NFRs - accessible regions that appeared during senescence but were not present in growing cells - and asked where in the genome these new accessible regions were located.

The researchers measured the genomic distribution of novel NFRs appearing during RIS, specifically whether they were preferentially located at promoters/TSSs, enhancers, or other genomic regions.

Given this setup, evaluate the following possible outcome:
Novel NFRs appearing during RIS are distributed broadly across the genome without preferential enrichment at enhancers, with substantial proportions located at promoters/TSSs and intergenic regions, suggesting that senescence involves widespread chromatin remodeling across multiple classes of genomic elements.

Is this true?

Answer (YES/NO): NO